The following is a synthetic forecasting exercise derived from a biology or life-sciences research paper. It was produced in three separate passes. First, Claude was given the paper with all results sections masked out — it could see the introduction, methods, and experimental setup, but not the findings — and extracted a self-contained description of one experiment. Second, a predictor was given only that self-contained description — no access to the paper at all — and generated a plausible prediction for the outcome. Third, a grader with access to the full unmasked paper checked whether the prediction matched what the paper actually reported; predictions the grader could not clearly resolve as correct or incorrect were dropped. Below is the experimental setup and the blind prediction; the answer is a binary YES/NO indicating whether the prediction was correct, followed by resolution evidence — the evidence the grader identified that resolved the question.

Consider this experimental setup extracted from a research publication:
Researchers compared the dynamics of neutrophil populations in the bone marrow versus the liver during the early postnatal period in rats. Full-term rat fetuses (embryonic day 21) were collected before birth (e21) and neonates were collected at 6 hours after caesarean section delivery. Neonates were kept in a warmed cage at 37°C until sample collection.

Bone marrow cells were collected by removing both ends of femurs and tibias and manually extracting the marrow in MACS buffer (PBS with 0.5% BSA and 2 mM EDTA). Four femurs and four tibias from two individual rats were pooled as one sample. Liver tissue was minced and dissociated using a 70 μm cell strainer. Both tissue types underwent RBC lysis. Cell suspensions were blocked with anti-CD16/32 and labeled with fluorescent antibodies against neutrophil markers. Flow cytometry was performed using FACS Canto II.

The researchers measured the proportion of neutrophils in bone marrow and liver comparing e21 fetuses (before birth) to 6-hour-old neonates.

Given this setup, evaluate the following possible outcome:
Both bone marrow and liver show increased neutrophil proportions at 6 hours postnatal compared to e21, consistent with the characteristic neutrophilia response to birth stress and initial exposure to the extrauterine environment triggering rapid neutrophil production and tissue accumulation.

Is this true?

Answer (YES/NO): NO